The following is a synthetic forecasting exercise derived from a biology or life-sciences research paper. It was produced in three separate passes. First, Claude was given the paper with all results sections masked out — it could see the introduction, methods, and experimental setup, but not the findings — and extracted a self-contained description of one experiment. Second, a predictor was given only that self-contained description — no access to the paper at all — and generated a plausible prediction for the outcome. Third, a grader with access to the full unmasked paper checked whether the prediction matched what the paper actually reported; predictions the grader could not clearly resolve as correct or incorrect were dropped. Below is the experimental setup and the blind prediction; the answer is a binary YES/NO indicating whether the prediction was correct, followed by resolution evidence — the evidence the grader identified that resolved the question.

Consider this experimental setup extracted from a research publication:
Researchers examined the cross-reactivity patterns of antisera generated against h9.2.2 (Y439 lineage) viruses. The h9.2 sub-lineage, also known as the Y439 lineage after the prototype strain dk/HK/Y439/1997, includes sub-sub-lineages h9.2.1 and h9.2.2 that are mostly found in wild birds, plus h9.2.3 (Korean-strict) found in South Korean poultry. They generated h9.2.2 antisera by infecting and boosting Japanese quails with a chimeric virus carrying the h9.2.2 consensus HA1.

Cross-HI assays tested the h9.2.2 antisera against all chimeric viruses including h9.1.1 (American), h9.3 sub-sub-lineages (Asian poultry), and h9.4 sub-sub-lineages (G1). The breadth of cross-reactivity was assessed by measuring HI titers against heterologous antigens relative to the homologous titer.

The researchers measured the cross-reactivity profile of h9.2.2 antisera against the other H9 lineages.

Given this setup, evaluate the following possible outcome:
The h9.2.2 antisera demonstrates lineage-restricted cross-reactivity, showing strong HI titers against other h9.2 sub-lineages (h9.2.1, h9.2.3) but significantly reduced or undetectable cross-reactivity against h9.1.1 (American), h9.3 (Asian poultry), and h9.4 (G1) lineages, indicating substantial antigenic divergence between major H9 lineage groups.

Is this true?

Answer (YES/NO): NO